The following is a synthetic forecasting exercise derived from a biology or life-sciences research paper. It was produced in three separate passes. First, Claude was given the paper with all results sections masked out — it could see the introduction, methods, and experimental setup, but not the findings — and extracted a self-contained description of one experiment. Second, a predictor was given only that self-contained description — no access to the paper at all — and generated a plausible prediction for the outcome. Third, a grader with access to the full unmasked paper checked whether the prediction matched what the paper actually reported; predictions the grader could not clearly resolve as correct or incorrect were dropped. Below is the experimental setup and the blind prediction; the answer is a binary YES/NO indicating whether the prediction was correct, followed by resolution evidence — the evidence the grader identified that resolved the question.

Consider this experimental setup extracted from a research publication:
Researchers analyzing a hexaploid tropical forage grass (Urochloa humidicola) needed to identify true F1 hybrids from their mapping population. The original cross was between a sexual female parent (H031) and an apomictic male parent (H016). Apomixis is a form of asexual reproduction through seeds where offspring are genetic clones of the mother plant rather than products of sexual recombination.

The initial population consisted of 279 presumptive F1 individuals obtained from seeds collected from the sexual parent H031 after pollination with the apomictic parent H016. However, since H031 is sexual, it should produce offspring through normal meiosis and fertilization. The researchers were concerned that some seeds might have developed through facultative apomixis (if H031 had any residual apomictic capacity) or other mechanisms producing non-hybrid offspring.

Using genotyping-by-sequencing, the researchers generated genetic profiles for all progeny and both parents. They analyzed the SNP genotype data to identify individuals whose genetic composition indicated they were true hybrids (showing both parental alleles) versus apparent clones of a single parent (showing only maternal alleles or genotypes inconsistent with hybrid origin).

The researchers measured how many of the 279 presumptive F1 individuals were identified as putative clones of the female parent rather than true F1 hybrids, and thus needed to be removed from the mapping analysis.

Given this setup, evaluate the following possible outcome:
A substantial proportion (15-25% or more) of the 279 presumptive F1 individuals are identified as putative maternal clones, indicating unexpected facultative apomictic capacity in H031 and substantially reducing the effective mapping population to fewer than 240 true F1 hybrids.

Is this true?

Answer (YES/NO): YES